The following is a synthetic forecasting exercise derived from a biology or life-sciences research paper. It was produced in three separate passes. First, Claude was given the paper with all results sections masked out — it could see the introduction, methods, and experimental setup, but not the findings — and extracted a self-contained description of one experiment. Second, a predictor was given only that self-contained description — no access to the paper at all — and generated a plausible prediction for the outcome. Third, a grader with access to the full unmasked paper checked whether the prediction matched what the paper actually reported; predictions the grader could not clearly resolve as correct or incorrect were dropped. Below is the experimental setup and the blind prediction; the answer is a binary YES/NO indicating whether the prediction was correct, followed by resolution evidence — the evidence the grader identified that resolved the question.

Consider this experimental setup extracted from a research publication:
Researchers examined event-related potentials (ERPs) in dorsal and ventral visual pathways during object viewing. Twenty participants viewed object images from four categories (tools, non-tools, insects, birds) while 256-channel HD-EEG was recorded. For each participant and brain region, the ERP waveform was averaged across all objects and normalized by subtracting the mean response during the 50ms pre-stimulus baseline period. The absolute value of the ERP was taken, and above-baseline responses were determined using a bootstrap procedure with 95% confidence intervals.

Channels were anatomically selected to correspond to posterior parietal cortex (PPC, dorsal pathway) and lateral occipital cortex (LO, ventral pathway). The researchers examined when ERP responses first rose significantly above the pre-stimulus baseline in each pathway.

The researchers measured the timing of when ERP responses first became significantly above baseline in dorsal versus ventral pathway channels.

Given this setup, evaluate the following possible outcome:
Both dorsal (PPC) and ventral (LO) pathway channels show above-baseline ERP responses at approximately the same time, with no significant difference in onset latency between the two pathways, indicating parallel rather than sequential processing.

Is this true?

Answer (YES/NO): NO